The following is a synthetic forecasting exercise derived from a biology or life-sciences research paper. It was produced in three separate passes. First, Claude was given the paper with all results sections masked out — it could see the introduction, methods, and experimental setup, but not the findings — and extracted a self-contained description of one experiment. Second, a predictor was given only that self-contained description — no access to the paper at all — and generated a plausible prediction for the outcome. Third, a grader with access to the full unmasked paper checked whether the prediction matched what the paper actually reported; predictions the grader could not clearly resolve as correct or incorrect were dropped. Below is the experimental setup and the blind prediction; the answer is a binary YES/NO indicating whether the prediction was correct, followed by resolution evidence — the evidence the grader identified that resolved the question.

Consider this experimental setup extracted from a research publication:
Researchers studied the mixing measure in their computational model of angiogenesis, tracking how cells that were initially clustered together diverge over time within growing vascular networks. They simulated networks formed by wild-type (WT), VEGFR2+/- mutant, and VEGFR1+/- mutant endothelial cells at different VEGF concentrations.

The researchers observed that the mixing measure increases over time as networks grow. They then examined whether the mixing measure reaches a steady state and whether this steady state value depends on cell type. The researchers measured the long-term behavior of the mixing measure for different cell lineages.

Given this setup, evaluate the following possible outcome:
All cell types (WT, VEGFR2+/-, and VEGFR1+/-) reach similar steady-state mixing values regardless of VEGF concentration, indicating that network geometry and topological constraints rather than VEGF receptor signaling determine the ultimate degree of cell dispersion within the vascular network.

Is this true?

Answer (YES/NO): YES